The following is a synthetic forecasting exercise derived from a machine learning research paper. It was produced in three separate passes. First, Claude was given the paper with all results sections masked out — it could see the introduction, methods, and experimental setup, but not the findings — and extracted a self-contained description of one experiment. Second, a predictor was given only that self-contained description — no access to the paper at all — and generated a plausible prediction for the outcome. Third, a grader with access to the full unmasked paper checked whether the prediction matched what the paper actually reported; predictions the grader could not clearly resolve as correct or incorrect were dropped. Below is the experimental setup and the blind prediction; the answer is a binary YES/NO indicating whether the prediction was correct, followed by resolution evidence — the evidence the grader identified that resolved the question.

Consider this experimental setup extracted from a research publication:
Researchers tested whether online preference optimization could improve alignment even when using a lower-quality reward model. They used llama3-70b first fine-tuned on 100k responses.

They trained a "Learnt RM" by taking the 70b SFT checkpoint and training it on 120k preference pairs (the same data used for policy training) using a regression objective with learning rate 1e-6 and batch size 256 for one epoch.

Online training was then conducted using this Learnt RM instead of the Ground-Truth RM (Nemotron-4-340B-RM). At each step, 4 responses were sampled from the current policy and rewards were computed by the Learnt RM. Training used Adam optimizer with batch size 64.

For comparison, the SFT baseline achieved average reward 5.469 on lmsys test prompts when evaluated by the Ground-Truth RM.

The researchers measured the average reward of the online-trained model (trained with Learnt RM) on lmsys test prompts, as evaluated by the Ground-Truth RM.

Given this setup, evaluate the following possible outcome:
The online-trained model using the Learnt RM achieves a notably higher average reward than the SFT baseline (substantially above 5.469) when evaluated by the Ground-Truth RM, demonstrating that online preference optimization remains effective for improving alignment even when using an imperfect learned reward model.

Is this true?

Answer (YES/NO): NO